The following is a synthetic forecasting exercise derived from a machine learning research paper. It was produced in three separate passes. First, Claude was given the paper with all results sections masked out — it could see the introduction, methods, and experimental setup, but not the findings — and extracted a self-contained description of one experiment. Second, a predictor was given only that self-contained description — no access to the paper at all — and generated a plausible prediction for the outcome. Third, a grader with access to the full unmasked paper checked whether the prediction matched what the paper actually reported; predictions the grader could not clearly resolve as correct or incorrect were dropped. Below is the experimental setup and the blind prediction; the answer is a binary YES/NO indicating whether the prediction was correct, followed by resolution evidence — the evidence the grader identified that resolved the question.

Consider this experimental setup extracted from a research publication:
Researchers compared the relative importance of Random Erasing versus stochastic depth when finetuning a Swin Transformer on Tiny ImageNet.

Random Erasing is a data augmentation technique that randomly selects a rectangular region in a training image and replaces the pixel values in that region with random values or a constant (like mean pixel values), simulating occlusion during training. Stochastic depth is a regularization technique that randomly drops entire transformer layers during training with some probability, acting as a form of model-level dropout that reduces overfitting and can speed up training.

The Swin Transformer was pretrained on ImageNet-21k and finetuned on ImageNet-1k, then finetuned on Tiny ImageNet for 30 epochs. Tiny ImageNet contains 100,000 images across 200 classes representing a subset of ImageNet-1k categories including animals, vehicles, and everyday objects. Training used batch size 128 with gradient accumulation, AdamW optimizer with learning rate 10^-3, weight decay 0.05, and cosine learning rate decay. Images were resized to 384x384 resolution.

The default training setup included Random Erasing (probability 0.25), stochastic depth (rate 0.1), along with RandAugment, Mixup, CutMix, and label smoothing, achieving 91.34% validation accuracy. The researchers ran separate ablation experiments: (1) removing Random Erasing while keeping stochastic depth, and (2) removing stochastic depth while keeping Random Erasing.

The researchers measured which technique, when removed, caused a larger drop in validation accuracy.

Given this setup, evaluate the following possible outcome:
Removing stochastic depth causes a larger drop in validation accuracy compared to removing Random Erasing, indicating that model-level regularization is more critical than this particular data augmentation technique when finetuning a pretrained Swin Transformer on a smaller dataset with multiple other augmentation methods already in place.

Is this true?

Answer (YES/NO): YES